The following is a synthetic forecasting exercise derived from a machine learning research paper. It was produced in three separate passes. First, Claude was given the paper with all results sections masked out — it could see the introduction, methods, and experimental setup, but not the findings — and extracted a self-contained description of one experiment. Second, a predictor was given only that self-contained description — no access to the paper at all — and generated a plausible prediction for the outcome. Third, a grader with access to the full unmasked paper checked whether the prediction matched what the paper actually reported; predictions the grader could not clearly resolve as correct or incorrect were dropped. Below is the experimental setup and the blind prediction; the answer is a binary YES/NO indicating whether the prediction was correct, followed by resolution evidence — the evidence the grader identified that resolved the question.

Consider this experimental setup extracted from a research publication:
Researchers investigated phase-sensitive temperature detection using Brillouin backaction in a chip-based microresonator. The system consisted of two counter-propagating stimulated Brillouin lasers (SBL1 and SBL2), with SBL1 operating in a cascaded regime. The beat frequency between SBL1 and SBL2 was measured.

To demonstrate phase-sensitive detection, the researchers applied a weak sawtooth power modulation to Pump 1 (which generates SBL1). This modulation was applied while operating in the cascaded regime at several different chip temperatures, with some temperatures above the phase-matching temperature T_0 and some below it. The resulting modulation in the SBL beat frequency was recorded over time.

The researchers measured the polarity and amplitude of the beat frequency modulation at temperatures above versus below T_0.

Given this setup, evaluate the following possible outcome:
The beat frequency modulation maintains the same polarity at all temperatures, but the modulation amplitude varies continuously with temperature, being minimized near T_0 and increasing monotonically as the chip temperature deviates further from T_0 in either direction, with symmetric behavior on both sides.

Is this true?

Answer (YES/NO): NO